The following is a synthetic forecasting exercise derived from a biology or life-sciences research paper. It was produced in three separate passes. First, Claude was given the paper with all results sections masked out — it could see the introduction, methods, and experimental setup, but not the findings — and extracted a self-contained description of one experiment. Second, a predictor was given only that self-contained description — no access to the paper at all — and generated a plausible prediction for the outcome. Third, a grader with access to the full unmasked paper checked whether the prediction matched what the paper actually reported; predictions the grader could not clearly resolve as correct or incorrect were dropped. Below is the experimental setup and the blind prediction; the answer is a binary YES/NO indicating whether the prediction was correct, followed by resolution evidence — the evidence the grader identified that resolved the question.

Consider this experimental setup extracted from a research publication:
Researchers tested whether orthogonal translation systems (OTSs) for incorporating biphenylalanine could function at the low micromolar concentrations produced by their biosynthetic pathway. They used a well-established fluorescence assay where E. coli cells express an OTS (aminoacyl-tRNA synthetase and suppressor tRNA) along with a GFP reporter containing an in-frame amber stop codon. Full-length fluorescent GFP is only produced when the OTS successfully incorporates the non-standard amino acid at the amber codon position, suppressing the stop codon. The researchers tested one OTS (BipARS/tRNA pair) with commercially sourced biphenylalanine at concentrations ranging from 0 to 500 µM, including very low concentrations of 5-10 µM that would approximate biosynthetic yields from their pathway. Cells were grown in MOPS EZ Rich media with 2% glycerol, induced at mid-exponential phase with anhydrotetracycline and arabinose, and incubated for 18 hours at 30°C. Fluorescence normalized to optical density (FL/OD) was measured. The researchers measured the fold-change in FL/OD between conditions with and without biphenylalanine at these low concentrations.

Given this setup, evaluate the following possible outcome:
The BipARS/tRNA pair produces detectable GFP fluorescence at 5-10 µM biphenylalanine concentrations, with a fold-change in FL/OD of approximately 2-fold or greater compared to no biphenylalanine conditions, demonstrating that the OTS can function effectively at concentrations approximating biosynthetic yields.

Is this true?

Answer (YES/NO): YES